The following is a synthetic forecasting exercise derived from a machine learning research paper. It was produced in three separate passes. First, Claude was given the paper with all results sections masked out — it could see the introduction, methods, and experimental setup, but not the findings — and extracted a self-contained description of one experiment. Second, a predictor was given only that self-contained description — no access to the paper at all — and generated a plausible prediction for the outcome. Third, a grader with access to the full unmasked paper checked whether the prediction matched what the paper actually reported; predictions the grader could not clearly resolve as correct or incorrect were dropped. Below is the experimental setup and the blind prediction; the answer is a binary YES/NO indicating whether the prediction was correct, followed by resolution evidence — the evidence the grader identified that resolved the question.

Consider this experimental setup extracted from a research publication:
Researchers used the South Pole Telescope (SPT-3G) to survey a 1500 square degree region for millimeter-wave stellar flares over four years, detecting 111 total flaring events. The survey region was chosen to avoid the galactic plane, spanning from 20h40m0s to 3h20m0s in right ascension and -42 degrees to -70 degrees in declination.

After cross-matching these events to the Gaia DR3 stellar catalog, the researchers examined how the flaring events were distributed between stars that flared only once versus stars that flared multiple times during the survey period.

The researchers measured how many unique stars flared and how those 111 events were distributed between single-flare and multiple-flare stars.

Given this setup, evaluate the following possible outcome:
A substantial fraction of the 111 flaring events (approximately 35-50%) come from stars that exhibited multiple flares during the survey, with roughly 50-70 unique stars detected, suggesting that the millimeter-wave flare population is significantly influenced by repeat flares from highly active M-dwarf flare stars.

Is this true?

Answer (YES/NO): NO